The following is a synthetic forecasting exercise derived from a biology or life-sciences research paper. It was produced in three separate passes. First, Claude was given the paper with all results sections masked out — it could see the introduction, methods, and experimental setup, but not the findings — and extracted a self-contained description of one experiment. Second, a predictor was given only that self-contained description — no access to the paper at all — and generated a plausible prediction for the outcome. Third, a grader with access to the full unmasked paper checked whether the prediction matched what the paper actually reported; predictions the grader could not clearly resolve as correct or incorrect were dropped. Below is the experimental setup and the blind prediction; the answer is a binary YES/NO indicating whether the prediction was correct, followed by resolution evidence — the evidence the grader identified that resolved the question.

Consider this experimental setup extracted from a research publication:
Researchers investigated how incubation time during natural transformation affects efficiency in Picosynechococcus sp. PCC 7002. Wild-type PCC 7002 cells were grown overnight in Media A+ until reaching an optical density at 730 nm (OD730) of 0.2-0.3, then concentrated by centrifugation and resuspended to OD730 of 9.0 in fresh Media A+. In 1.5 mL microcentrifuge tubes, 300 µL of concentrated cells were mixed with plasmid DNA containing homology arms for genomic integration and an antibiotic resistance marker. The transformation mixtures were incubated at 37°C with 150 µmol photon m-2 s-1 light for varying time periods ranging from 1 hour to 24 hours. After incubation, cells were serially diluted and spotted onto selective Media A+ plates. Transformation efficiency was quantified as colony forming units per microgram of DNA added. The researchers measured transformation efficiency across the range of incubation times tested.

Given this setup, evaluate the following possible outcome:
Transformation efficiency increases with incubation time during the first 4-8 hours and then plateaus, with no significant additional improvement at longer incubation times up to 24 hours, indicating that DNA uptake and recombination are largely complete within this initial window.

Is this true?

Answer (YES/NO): NO